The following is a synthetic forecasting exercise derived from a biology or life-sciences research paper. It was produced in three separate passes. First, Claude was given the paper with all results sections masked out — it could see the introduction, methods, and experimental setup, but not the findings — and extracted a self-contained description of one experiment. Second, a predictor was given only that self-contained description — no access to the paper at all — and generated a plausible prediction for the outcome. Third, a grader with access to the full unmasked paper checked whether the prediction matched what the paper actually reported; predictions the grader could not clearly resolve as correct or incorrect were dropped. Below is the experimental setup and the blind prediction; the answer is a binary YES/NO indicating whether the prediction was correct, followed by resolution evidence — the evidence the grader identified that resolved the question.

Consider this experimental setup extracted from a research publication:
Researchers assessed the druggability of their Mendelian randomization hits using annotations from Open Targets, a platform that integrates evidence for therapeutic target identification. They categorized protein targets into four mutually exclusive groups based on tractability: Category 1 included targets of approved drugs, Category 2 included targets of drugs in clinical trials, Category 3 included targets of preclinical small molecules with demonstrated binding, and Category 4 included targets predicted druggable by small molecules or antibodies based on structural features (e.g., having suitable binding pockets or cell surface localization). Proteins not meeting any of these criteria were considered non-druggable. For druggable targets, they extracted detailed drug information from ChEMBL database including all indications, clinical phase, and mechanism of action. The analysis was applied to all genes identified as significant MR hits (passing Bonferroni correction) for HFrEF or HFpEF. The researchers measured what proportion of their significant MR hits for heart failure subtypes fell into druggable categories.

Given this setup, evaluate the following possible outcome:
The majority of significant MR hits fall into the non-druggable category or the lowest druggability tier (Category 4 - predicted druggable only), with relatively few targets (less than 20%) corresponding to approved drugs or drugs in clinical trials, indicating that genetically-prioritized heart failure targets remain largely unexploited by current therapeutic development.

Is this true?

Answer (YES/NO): NO